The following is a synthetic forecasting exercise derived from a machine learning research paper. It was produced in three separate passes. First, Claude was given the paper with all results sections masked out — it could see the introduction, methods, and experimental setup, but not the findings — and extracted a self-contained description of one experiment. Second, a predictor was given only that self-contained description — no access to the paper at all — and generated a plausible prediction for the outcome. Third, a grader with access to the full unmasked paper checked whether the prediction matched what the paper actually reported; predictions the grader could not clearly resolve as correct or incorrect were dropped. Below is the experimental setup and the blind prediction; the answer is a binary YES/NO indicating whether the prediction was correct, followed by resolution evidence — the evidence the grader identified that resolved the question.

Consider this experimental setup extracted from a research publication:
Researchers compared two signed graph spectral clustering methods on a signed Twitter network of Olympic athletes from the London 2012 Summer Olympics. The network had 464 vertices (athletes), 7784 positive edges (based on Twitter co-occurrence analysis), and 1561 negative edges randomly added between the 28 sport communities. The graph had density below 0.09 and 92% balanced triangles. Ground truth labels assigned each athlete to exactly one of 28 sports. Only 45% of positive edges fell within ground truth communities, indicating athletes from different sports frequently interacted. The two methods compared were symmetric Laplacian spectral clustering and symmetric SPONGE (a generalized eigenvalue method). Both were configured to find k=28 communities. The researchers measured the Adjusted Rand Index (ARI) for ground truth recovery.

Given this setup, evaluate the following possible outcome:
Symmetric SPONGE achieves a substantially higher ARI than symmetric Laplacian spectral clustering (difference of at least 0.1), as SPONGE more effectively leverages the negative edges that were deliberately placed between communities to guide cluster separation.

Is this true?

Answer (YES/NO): YES